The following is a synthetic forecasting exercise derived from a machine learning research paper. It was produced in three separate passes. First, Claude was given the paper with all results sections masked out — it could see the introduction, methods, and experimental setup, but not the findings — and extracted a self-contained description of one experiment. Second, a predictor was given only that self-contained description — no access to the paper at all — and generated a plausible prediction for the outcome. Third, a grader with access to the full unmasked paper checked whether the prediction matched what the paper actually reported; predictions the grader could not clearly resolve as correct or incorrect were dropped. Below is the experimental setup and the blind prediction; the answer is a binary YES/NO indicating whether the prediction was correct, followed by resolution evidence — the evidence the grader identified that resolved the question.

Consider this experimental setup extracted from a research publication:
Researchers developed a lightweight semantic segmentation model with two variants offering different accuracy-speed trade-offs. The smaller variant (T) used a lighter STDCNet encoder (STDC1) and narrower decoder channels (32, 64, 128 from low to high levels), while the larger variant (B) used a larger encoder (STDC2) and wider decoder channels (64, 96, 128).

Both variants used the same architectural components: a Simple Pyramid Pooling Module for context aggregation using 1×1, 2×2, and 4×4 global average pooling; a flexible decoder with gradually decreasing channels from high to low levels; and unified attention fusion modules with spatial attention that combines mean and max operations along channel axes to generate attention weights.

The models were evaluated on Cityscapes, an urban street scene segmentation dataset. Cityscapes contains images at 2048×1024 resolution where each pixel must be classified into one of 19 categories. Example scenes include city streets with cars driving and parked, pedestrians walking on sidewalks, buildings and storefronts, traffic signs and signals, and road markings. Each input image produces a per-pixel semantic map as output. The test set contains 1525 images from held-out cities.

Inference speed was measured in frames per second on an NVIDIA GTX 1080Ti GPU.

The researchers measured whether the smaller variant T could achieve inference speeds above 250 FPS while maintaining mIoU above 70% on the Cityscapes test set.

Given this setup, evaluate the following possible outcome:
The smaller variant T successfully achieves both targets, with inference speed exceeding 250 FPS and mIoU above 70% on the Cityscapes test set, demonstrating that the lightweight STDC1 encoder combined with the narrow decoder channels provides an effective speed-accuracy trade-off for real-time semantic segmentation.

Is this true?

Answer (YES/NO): YES